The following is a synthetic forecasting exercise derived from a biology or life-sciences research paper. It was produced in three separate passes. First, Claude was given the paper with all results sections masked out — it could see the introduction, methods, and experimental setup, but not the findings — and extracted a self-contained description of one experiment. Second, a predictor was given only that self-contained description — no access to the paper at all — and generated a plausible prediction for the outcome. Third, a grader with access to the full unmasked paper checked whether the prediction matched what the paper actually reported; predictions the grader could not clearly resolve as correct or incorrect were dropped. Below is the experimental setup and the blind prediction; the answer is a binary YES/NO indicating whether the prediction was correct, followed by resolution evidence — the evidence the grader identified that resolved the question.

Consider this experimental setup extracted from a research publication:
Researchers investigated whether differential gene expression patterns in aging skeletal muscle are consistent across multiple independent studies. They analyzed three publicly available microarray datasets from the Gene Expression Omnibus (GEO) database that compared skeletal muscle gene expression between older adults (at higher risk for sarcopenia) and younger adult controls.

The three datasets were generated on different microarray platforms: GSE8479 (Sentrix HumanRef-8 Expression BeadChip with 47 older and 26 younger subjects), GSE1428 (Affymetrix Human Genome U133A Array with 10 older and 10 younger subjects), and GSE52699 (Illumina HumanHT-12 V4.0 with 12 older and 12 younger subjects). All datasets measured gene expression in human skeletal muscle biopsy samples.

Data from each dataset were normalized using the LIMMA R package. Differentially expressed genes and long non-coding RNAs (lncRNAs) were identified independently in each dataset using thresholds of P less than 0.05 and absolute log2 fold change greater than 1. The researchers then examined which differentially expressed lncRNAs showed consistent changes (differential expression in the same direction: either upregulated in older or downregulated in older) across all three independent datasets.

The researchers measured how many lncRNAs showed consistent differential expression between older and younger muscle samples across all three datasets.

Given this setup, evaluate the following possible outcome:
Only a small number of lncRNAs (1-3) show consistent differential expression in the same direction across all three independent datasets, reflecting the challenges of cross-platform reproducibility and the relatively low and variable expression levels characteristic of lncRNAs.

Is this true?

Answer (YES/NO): NO